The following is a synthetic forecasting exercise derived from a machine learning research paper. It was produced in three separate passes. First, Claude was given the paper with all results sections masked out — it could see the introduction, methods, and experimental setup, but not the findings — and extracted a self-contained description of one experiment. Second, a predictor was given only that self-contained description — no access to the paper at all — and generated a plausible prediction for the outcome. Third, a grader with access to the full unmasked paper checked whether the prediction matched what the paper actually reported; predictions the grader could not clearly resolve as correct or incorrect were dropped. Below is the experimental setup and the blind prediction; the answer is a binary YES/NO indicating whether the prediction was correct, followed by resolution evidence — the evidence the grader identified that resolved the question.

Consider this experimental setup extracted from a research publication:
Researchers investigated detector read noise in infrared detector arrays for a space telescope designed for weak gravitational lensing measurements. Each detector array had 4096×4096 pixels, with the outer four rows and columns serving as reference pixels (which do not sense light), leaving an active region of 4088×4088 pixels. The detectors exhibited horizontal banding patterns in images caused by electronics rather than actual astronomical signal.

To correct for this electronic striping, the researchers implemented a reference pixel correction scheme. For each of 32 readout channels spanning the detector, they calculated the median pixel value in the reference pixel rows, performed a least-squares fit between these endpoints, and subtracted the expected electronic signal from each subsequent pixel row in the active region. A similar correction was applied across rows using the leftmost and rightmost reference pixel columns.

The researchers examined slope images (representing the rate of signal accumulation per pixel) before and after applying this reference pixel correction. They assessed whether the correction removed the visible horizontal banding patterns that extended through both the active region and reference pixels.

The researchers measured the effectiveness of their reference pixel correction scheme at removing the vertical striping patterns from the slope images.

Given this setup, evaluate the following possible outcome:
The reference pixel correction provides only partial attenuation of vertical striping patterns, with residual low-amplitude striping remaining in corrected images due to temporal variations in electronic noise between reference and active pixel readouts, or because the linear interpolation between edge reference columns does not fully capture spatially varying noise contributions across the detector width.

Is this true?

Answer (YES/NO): YES